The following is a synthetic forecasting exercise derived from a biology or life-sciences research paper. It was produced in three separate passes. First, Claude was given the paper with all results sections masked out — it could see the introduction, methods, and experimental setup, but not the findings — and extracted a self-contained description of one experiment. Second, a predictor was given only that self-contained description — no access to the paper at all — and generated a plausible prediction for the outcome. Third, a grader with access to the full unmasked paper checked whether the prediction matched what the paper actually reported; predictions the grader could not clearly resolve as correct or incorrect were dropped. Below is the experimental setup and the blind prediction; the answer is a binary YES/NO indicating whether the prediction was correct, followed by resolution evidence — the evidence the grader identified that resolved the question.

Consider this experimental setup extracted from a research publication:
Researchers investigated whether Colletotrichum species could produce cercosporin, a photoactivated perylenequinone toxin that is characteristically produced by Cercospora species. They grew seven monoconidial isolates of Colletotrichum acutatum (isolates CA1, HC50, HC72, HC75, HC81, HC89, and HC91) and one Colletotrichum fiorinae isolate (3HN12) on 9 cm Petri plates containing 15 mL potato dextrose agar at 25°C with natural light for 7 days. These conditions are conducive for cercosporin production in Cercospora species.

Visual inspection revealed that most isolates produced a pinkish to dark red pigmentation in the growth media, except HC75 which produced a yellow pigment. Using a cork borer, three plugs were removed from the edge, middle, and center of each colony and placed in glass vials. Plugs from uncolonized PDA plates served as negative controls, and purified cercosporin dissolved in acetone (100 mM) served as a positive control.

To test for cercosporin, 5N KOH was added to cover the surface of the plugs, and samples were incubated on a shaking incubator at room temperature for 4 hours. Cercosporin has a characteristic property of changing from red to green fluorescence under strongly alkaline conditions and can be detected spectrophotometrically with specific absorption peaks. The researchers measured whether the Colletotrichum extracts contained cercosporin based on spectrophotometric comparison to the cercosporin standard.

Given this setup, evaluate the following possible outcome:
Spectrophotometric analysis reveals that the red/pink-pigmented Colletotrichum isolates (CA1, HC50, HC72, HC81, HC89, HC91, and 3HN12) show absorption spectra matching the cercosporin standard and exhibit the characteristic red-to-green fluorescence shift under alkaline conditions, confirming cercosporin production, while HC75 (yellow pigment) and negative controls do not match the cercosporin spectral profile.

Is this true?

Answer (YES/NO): NO